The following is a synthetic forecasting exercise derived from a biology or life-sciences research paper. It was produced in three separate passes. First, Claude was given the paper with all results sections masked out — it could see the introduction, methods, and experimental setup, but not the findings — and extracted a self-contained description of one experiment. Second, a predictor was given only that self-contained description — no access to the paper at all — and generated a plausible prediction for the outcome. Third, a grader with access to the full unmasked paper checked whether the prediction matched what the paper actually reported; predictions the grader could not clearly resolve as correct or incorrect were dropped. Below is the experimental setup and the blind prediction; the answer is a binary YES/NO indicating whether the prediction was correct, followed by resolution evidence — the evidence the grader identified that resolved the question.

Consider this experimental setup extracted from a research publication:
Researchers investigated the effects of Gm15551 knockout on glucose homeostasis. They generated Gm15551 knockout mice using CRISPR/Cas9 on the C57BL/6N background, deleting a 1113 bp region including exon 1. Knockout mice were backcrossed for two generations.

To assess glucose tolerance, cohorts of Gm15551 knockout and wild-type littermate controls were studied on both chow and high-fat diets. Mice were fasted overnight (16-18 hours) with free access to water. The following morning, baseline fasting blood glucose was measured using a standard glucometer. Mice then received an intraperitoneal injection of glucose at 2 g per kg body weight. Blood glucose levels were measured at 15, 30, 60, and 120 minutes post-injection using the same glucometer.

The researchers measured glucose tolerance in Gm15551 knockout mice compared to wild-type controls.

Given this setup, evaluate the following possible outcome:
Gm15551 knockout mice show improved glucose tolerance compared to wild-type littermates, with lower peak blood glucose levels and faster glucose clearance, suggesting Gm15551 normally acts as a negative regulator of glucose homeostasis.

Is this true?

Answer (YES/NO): NO